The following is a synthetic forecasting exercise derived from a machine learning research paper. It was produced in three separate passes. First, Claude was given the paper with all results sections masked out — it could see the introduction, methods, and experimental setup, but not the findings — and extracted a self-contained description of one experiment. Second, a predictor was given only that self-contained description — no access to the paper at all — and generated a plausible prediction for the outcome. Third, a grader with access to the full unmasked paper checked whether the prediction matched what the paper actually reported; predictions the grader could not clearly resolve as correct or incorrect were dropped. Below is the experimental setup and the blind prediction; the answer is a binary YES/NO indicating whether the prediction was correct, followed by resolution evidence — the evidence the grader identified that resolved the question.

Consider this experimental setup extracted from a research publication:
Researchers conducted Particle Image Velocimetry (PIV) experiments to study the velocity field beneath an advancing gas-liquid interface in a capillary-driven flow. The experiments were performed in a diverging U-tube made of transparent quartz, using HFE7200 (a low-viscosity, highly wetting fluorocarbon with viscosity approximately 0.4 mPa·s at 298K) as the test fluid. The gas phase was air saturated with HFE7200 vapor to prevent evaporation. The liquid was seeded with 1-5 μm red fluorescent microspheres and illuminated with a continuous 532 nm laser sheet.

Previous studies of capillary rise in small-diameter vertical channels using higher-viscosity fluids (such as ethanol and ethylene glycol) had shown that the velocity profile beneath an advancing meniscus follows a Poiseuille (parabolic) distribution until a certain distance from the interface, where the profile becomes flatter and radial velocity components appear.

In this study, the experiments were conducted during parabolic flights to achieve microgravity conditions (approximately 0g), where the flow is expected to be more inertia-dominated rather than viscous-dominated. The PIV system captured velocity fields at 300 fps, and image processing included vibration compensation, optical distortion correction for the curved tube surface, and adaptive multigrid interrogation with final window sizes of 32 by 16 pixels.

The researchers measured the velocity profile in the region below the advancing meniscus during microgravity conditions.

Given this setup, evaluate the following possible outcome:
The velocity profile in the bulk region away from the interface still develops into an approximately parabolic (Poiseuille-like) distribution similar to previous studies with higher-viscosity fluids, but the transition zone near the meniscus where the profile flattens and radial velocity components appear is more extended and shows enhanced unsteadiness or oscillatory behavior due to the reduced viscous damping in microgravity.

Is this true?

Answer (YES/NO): NO